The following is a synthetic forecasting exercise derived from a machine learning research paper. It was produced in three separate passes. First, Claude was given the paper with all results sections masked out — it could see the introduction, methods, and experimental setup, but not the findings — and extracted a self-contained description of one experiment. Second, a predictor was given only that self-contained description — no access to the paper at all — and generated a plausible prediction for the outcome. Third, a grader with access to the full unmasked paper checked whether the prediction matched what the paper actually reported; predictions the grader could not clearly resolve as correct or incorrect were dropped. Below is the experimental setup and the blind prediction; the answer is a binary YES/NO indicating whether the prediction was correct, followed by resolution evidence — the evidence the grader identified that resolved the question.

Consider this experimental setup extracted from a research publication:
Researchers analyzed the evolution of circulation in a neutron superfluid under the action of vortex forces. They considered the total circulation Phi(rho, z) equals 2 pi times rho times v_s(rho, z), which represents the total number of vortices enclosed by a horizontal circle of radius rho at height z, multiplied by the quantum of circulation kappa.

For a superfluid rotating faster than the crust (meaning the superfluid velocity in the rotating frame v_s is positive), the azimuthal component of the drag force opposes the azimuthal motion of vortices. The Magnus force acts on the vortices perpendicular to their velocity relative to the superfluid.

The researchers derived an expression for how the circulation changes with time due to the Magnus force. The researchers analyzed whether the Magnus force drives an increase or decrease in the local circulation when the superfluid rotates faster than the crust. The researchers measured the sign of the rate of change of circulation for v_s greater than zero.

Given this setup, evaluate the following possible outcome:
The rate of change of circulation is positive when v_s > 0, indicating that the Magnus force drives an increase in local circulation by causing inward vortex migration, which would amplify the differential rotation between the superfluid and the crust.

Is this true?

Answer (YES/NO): NO